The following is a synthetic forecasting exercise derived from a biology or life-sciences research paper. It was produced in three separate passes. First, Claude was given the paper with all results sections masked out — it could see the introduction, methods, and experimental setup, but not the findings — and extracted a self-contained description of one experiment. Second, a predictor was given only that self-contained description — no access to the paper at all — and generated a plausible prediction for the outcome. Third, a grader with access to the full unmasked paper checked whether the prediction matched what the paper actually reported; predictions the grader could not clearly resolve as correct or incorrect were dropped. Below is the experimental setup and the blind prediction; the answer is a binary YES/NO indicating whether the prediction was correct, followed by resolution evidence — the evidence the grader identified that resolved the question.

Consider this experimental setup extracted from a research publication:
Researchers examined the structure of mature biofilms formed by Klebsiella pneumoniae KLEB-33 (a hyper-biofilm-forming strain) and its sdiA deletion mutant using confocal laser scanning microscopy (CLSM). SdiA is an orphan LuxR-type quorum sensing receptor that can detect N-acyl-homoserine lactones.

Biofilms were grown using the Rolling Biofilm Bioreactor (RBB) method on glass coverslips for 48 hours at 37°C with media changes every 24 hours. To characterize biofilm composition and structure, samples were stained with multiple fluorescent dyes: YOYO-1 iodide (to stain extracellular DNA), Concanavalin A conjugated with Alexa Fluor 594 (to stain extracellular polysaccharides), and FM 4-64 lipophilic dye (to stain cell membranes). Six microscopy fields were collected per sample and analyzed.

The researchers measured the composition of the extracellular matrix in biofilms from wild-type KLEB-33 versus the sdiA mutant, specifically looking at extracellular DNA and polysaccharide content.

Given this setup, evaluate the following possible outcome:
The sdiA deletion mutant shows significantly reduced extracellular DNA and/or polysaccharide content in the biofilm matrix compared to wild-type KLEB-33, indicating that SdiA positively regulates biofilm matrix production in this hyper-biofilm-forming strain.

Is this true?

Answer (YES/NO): NO